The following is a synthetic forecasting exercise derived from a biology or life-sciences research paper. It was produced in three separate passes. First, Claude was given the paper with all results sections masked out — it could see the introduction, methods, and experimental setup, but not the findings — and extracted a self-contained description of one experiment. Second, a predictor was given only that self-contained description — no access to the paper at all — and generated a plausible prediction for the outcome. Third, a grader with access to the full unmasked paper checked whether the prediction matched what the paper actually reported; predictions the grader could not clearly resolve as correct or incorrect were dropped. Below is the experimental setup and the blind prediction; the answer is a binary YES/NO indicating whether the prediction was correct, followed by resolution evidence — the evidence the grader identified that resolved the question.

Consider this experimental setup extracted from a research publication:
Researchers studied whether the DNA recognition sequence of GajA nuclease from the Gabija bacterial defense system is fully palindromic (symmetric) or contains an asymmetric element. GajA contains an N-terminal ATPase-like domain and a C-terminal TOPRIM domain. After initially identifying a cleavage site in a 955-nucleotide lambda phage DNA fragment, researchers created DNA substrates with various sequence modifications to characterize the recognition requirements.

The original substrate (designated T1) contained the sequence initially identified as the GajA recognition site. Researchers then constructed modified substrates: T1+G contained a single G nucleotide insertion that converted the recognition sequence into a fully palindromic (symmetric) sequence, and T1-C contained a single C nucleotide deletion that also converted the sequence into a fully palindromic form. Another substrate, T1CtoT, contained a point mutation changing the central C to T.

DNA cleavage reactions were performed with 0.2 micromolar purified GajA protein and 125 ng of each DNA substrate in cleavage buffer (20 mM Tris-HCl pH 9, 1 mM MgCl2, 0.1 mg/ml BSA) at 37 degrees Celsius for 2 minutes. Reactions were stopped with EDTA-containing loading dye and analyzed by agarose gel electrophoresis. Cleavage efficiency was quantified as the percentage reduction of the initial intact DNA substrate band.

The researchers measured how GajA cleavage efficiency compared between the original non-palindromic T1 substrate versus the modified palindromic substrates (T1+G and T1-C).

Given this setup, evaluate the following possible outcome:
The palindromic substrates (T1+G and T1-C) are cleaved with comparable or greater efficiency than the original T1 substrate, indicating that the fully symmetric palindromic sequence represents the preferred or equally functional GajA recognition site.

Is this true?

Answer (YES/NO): NO